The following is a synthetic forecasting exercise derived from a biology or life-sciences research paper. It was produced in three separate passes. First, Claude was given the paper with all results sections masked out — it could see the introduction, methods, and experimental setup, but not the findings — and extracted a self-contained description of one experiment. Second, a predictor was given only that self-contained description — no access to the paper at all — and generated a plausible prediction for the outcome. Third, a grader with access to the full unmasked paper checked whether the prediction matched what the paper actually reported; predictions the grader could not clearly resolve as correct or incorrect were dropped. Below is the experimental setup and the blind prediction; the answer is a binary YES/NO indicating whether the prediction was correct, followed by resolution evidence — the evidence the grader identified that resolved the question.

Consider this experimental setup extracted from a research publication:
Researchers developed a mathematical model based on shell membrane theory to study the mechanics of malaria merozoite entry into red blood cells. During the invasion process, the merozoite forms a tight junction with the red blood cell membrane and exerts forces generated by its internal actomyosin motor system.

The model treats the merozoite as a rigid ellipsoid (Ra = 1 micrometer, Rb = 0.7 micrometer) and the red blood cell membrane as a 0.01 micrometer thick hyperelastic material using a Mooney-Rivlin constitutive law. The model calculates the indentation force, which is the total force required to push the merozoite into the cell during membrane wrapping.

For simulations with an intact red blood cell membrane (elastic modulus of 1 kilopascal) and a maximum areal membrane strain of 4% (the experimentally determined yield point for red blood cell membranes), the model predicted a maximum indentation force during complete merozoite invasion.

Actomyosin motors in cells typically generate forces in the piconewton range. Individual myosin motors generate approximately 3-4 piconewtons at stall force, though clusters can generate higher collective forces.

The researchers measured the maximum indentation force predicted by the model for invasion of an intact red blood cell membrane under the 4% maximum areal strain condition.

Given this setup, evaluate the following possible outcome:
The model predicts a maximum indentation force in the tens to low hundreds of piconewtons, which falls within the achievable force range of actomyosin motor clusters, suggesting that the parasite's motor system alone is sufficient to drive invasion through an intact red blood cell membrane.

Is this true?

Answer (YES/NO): NO